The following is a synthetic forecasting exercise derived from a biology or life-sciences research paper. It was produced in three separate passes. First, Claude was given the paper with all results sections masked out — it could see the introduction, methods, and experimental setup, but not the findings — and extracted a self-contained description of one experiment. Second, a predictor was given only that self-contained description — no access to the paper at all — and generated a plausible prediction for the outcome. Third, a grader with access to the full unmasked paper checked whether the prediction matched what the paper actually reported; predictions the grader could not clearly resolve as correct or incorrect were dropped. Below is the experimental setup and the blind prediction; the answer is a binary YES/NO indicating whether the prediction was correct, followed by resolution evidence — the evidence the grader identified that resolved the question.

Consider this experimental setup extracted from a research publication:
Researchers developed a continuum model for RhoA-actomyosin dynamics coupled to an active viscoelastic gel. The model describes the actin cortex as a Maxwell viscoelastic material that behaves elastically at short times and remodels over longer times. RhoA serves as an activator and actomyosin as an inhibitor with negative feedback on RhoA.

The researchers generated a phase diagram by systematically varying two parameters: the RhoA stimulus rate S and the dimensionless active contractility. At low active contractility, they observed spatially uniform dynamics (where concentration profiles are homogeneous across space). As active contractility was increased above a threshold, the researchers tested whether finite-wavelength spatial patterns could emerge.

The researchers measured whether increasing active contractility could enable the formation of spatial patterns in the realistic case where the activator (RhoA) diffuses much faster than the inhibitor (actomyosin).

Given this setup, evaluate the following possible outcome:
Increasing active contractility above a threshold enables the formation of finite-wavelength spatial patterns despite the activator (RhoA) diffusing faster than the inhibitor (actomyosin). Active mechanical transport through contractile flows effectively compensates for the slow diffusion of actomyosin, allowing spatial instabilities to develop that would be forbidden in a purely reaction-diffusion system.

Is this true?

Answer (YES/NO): YES